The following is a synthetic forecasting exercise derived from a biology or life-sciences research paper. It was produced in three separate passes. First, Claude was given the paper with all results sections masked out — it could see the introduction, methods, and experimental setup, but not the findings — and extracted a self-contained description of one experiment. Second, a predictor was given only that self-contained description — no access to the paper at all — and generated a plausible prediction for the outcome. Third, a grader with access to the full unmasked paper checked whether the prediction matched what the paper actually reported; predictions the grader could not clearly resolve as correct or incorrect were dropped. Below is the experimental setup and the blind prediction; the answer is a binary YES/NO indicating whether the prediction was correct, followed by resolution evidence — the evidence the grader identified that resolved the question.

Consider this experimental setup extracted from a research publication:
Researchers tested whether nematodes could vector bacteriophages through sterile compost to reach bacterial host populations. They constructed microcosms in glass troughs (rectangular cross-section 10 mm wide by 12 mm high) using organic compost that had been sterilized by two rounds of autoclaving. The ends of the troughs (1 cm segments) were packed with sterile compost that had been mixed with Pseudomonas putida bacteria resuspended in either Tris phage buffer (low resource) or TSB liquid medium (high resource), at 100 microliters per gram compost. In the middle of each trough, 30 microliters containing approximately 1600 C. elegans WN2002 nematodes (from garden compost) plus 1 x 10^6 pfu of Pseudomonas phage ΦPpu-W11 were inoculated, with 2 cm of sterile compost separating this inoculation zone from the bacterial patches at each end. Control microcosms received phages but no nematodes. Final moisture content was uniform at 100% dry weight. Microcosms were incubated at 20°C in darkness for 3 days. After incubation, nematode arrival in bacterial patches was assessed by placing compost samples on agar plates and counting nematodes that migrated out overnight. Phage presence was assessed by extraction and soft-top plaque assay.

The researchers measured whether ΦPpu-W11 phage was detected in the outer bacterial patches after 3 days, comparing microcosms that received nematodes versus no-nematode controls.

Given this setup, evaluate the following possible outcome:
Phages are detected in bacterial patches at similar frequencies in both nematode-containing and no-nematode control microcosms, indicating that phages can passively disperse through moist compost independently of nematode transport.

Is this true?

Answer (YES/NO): NO